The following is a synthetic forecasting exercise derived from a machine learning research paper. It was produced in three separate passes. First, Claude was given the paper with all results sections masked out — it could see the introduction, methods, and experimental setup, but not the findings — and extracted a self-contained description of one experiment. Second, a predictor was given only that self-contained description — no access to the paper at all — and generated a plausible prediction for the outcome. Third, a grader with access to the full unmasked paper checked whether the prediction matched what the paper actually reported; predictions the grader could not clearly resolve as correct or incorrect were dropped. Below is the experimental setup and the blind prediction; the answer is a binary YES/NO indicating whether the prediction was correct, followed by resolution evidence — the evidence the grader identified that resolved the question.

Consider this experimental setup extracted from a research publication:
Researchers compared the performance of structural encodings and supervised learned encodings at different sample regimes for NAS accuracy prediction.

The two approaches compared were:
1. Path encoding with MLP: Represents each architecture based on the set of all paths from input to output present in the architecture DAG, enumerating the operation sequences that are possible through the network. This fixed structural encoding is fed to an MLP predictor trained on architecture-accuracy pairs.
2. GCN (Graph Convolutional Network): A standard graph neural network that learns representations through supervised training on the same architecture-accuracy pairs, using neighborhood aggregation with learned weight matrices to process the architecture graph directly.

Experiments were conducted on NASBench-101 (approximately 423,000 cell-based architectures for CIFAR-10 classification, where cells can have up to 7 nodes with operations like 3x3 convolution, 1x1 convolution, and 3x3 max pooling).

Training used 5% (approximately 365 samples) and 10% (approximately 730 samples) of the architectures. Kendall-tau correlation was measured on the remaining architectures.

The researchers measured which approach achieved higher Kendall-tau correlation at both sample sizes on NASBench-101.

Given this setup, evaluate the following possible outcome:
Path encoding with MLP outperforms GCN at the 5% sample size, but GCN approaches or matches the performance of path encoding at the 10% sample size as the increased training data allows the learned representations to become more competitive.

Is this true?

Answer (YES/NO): NO